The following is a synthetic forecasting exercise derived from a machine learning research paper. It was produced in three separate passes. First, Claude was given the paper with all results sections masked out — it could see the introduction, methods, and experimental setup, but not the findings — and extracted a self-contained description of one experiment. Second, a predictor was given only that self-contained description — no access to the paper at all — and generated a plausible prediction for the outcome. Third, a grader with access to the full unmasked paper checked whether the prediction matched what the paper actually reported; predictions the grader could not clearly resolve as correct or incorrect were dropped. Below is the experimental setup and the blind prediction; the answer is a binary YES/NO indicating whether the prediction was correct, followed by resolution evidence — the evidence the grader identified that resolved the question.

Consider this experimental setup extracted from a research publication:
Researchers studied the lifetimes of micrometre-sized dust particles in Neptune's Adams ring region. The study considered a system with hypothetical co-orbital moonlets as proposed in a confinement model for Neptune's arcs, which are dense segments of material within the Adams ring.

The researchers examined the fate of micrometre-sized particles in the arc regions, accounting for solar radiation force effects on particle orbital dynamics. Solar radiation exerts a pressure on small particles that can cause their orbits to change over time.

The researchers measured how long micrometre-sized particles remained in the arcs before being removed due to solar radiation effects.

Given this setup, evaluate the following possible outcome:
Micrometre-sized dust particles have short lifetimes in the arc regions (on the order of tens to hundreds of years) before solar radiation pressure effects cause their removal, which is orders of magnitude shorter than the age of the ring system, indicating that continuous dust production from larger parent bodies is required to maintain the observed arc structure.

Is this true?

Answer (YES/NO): YES